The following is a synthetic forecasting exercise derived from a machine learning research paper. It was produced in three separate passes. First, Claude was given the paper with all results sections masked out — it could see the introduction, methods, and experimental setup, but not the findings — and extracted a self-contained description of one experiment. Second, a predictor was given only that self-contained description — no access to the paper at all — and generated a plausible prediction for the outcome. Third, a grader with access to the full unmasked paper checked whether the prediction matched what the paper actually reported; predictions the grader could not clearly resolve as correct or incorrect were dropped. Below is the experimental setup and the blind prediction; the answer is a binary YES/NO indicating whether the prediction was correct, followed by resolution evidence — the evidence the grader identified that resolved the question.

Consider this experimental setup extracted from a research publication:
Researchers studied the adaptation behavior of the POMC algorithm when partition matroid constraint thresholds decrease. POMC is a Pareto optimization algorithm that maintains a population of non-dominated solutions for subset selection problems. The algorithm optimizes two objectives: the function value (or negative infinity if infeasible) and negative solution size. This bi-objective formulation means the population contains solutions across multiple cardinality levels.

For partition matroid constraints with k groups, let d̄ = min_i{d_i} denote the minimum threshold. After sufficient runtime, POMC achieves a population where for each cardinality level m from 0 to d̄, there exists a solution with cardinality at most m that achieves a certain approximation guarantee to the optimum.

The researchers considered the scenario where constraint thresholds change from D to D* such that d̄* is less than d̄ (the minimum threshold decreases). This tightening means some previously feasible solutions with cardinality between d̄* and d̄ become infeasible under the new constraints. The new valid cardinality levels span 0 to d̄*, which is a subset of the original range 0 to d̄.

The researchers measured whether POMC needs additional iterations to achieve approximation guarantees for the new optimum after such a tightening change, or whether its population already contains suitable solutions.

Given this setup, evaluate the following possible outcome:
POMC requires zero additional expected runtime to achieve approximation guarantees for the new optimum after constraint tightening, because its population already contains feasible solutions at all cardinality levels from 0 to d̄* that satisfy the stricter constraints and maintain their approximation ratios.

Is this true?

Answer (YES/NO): YES